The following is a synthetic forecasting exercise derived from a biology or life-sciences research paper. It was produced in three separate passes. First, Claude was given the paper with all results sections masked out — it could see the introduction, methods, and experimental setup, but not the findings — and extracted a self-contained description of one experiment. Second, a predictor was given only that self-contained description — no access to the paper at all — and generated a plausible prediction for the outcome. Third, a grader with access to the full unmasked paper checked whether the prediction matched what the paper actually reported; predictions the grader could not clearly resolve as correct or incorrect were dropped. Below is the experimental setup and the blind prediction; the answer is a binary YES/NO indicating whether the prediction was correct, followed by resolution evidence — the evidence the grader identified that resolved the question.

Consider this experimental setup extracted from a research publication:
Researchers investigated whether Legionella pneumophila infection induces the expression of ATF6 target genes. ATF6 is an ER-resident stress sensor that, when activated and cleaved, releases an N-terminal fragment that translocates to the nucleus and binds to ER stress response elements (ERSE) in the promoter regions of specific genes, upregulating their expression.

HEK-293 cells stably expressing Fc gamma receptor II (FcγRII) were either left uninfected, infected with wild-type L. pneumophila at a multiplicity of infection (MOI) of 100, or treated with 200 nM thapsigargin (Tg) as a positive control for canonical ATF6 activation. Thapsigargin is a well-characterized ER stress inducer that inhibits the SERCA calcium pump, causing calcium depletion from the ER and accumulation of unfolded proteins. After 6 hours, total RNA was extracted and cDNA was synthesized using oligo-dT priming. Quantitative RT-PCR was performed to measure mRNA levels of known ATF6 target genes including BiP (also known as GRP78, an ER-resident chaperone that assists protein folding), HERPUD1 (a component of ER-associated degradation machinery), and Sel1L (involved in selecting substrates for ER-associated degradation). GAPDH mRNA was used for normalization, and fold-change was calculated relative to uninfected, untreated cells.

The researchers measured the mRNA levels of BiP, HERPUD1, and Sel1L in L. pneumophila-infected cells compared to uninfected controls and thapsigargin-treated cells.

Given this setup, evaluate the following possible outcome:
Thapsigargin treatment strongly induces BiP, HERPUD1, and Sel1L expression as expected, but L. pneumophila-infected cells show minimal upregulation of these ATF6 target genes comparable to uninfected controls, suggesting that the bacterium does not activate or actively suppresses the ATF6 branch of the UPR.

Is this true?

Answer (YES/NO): NO